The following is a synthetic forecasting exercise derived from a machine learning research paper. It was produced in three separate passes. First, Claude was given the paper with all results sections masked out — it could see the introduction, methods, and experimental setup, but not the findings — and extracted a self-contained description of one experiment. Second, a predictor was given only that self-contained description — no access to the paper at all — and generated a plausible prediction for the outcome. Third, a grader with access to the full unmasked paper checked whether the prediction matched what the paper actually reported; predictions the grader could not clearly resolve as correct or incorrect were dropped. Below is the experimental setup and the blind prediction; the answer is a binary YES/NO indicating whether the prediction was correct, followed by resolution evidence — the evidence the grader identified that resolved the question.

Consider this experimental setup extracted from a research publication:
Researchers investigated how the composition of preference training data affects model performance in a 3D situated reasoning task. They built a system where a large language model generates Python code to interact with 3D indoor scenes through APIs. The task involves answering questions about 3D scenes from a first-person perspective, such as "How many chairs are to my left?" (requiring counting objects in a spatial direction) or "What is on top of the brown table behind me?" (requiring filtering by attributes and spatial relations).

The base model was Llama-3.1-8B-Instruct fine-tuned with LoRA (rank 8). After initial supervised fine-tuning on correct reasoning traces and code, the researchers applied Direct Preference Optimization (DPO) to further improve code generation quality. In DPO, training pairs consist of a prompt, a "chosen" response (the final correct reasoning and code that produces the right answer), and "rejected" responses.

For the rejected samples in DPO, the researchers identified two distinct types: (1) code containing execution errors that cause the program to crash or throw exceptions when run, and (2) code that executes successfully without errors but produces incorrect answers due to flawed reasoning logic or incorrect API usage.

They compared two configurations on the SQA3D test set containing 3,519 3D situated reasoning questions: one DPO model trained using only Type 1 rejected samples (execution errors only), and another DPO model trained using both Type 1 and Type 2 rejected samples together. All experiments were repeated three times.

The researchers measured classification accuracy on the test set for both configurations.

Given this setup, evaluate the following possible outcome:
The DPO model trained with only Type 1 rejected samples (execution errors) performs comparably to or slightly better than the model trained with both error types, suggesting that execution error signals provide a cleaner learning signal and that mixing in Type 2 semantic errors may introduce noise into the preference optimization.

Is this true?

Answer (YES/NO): NO